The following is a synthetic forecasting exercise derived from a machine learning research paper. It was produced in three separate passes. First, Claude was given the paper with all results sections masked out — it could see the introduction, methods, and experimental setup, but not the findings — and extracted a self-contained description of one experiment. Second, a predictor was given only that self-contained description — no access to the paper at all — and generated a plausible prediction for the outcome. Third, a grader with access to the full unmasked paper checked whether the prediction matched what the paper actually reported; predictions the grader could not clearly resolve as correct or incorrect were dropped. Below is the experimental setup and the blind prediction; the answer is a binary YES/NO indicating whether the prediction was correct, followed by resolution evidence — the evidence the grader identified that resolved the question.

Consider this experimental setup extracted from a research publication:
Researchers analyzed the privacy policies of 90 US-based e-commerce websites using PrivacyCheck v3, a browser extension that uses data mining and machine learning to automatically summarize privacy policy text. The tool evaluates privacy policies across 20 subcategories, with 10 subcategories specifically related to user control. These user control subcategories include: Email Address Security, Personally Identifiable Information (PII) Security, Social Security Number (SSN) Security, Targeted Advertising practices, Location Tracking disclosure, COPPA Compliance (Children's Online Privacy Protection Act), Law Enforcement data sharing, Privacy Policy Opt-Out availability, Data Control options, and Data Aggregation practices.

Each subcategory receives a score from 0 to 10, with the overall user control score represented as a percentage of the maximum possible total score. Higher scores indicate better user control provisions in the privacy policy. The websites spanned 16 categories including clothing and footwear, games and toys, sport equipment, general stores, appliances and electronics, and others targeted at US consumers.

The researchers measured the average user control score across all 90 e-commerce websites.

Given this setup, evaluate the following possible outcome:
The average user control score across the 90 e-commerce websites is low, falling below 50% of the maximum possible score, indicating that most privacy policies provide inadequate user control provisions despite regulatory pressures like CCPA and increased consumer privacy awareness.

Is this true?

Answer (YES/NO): NO